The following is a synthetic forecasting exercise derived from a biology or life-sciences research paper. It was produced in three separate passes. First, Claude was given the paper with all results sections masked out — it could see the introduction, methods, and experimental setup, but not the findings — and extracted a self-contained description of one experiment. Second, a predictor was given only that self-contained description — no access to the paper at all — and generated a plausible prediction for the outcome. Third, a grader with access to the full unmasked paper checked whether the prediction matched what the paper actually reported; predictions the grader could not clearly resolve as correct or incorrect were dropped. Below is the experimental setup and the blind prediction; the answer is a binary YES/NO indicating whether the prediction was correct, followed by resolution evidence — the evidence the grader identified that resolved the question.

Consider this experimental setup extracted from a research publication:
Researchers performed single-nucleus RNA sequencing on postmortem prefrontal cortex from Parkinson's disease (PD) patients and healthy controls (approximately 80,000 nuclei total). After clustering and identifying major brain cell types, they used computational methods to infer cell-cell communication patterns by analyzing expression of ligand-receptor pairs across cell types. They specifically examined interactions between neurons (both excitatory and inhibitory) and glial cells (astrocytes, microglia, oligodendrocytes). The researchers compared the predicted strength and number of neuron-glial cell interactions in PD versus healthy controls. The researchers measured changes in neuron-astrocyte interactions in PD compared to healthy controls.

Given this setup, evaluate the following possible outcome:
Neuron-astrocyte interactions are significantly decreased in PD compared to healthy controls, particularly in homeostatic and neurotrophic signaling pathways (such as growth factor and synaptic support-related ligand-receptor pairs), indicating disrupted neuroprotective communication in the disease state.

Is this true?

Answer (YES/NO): YES